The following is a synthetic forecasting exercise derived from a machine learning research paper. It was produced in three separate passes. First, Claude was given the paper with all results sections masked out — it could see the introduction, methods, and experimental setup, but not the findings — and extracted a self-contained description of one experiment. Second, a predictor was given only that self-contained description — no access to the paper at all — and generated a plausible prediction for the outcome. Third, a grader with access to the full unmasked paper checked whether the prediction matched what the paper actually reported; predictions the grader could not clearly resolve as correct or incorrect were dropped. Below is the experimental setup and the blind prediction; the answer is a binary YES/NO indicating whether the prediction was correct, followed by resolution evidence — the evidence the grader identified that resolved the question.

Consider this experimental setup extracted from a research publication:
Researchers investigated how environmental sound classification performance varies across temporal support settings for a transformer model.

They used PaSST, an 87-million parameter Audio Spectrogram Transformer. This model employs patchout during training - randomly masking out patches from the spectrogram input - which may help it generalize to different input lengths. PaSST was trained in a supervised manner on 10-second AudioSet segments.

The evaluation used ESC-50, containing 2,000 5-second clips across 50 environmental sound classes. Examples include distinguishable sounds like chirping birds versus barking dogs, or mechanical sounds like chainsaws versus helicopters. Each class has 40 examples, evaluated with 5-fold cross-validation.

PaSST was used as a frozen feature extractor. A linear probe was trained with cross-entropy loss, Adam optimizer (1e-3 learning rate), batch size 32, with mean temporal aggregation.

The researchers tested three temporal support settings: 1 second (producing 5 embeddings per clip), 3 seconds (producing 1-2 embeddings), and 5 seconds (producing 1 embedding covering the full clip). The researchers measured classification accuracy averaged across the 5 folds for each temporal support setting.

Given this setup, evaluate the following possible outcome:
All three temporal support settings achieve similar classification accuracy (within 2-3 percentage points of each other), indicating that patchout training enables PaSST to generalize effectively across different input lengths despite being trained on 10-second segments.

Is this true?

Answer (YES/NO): NO